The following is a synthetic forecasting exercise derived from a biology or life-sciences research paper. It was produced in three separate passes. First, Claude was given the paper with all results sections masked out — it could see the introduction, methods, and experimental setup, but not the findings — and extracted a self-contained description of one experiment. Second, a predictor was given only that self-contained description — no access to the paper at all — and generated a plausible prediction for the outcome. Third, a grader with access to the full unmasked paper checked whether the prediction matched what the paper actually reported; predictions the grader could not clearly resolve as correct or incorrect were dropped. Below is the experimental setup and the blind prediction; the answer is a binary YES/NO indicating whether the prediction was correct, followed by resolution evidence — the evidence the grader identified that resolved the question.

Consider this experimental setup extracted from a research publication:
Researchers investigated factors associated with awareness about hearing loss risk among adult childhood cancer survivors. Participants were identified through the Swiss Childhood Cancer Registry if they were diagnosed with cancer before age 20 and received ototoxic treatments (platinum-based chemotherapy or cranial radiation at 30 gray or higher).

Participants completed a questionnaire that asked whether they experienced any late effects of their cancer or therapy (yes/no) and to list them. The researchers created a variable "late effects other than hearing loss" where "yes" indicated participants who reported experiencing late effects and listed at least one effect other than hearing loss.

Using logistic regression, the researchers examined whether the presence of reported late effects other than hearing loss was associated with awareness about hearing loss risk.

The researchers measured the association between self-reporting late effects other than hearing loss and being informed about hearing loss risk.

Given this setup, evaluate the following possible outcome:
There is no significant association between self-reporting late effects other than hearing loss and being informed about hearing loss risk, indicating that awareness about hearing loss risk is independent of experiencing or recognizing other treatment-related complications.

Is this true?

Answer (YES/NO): NO